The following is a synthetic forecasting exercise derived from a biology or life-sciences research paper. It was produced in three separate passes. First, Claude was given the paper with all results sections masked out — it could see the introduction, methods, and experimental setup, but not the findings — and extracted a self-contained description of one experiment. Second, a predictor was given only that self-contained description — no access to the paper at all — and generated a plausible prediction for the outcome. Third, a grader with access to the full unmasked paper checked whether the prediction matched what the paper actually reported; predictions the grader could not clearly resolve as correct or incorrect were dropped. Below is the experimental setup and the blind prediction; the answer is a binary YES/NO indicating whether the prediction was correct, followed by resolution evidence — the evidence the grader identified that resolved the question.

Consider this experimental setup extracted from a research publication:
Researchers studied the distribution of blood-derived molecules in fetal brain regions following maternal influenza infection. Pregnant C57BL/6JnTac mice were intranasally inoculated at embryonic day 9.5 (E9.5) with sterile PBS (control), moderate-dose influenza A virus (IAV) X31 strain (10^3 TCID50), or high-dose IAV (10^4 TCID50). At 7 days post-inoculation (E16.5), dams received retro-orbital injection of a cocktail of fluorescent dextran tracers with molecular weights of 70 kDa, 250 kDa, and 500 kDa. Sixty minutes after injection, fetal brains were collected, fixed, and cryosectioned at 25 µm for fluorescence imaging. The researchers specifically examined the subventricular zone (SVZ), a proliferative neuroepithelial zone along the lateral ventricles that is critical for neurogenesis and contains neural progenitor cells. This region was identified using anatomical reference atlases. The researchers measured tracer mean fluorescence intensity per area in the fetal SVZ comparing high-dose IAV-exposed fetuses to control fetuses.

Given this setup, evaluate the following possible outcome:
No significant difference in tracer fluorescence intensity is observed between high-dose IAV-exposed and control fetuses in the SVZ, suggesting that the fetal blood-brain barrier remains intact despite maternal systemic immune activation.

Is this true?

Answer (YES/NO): NO